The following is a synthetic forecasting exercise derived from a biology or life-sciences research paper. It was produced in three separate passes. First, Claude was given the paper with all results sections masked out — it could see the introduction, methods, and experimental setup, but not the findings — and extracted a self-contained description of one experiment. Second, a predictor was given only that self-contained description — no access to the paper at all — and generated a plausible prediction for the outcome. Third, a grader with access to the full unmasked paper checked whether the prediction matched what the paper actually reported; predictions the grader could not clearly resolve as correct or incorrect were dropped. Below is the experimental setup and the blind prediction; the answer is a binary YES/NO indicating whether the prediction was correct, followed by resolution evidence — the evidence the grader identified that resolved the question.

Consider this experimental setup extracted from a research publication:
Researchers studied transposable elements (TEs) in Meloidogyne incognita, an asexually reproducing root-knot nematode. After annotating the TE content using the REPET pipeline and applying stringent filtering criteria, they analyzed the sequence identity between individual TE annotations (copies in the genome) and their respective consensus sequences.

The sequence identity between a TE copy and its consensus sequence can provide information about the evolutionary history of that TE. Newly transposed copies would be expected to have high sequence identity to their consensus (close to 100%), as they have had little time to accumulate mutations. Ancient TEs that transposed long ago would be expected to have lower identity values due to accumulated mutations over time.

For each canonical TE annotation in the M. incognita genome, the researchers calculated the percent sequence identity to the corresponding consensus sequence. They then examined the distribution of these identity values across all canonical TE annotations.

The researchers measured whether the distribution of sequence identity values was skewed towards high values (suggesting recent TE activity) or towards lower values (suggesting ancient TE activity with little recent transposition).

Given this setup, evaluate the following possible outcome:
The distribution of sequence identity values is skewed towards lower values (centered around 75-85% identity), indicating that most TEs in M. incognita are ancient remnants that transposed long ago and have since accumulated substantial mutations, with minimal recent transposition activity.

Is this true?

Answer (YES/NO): NO